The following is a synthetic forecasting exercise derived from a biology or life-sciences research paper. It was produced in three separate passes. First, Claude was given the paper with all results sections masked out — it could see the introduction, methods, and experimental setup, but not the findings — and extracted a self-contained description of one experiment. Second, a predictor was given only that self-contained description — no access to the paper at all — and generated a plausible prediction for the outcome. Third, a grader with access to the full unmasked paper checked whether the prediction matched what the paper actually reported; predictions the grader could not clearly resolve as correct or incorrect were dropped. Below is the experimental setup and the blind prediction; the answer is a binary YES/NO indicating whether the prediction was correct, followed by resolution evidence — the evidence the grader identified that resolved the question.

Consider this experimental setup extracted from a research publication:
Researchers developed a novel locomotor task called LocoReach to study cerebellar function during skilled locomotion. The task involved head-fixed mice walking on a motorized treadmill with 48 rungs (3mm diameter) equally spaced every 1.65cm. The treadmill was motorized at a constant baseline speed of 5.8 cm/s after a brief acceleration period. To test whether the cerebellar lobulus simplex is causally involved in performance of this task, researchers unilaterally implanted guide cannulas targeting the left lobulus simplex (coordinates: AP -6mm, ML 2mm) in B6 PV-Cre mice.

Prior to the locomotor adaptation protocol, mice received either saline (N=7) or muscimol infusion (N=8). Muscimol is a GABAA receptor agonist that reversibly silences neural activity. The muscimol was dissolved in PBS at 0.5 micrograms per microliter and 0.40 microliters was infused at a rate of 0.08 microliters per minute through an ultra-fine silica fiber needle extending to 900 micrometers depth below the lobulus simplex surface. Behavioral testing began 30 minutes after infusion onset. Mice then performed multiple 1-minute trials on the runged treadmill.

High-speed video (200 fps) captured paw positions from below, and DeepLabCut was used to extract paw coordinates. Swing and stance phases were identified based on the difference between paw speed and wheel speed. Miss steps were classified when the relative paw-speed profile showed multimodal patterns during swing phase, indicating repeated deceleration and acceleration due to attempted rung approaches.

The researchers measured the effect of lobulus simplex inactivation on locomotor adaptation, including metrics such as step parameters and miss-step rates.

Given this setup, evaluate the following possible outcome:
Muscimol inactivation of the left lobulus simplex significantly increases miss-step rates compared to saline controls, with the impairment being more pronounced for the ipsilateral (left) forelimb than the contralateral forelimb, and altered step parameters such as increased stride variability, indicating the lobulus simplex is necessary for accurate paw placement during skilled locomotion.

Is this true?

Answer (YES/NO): NO